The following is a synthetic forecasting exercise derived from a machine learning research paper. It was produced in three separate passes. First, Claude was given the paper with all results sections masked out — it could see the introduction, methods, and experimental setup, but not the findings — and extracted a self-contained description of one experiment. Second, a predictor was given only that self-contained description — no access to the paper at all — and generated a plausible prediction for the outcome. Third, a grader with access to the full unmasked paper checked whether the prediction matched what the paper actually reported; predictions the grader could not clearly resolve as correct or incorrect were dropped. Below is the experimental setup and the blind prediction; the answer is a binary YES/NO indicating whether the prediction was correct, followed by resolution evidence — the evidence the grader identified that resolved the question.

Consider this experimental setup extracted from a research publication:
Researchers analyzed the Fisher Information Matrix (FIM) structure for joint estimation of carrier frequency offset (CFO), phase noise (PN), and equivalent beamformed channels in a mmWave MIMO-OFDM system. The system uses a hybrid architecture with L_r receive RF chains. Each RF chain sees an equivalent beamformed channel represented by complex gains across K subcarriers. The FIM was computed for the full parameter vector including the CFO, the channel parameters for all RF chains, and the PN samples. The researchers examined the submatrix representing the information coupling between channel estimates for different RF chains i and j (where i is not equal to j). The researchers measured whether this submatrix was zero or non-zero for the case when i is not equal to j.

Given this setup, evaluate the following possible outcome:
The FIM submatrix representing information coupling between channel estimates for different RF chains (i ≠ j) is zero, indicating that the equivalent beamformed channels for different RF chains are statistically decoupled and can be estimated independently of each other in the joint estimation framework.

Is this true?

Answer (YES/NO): YES